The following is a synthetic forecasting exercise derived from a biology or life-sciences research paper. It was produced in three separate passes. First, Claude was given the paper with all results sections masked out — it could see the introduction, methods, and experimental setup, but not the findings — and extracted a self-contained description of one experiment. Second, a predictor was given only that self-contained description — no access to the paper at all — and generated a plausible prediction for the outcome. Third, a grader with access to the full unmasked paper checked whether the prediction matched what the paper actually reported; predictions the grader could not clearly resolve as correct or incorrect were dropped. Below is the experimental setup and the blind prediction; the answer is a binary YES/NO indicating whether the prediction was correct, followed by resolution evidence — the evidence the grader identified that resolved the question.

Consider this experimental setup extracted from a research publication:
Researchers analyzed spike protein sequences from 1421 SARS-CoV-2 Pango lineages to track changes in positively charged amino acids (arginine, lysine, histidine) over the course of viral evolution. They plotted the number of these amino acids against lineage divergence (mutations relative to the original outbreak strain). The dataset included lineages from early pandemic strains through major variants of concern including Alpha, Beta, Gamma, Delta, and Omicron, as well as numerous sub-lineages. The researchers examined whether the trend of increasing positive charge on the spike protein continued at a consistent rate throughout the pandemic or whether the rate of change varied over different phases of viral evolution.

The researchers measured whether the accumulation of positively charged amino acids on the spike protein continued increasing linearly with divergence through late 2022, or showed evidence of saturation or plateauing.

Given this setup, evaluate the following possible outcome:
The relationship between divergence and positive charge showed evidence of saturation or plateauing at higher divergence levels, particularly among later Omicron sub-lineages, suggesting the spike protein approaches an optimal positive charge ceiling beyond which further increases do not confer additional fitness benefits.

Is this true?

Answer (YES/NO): YES